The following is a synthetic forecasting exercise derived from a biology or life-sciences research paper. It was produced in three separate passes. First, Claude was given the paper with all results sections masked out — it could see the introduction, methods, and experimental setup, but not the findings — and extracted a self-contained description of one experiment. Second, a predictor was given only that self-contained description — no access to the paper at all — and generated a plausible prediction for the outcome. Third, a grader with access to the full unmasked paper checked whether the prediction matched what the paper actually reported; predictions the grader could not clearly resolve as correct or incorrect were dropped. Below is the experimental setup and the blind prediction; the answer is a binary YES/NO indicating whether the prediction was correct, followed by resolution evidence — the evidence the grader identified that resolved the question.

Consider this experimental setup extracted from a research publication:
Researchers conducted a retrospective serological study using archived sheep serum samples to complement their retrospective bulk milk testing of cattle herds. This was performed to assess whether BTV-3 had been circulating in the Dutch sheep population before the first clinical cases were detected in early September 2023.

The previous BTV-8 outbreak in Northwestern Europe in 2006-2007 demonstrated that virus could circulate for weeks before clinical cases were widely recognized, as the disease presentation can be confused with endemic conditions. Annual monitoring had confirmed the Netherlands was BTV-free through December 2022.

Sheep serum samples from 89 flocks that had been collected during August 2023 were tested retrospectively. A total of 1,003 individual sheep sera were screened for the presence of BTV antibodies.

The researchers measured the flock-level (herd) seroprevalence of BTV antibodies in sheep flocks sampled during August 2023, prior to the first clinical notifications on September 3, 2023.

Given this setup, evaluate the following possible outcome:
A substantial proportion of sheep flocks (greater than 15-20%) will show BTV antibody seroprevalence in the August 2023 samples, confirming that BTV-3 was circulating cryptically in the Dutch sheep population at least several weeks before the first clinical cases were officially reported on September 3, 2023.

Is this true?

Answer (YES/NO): NO